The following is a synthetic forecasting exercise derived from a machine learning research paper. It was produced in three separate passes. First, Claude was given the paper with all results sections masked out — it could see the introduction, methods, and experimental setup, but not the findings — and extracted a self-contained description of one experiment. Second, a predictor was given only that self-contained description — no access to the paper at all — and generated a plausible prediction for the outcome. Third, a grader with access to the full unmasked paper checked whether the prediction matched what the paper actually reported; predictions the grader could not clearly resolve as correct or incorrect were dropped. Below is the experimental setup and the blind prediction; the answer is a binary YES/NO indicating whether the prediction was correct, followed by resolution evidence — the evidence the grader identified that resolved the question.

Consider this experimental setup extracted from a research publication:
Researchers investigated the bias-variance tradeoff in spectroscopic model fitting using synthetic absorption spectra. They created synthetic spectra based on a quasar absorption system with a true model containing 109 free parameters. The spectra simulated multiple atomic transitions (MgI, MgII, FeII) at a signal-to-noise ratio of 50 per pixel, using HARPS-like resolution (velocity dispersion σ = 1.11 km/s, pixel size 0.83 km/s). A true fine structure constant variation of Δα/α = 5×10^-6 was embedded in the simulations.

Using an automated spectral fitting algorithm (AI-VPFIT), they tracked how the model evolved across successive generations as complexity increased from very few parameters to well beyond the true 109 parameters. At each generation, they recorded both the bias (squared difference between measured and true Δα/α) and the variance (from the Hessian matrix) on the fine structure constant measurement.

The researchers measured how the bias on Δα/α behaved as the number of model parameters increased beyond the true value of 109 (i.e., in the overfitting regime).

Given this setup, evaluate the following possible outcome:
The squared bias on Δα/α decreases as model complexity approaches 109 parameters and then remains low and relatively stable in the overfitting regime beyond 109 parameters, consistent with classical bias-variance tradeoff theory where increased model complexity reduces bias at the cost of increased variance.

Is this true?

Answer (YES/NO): NO